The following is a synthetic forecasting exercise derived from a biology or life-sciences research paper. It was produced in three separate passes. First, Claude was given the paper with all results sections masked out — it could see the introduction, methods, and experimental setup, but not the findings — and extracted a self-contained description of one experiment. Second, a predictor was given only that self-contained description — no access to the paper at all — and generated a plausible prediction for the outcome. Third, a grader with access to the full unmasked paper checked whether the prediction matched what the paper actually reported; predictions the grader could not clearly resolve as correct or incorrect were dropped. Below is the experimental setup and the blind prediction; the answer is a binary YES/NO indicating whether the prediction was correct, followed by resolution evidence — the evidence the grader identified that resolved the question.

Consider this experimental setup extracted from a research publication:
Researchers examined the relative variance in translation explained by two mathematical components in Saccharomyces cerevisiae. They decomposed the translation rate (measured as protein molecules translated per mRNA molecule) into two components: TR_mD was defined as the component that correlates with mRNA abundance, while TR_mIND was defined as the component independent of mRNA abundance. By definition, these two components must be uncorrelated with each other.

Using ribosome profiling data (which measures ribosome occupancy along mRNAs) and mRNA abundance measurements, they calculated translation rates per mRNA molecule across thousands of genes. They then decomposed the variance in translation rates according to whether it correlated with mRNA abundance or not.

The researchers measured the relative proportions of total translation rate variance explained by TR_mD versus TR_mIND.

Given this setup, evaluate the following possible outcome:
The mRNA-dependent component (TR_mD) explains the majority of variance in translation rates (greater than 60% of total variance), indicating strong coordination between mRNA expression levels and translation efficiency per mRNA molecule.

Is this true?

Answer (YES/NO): NO